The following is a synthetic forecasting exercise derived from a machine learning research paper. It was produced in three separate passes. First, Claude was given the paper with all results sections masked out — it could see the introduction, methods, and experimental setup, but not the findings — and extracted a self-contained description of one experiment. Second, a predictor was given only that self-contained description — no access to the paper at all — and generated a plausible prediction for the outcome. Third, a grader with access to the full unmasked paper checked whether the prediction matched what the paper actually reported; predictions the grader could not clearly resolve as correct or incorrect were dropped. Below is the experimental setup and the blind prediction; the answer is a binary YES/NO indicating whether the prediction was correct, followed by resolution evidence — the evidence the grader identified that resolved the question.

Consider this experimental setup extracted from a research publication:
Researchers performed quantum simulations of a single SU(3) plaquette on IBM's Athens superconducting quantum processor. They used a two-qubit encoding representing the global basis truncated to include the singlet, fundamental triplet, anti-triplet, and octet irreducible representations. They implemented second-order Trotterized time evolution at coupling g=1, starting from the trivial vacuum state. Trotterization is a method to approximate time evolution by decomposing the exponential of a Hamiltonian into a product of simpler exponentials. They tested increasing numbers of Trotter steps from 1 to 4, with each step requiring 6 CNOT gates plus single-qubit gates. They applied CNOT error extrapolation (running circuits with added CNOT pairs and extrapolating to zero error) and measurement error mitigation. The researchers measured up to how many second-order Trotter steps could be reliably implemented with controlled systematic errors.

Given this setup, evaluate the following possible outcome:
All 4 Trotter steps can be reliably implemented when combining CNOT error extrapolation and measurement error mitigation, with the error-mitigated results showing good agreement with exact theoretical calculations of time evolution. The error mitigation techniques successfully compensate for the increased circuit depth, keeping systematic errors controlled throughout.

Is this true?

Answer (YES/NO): YES